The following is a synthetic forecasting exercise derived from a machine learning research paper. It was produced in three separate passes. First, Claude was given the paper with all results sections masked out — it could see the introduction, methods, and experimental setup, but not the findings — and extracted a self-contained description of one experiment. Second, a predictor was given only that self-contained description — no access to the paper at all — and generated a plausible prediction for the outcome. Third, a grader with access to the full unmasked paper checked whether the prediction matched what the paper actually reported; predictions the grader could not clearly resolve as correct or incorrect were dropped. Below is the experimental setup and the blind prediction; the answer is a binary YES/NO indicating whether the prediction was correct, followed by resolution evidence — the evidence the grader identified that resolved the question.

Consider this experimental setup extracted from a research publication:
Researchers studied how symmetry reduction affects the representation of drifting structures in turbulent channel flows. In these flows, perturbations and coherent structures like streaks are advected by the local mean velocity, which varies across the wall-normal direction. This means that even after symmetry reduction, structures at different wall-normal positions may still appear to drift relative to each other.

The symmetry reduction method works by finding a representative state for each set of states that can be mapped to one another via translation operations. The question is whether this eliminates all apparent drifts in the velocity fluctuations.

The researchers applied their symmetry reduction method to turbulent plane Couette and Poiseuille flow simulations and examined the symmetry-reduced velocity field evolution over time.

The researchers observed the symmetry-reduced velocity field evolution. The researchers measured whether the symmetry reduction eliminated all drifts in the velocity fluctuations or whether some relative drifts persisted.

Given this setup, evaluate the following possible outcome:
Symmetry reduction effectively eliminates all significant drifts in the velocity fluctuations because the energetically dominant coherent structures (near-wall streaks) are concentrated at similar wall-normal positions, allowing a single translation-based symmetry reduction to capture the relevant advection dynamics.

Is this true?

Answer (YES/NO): NO